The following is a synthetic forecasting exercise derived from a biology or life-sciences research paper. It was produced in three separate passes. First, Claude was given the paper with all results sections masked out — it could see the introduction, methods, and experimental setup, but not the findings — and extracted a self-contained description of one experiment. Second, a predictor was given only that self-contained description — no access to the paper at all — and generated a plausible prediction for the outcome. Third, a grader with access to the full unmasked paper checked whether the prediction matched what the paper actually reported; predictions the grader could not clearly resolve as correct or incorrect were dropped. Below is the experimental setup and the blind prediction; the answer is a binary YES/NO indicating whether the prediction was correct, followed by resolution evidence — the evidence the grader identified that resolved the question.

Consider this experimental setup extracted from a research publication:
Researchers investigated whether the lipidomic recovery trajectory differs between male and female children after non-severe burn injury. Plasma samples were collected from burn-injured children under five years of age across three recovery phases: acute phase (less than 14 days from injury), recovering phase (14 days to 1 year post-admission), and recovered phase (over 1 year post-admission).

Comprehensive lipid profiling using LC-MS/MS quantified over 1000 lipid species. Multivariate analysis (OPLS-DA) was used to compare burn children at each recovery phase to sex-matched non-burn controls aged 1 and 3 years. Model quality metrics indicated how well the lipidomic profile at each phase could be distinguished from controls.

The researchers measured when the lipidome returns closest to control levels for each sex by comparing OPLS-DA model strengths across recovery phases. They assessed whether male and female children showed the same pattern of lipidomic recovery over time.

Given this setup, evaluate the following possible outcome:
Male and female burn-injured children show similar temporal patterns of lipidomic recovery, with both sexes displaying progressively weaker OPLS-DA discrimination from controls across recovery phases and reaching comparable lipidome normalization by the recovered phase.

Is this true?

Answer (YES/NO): NO